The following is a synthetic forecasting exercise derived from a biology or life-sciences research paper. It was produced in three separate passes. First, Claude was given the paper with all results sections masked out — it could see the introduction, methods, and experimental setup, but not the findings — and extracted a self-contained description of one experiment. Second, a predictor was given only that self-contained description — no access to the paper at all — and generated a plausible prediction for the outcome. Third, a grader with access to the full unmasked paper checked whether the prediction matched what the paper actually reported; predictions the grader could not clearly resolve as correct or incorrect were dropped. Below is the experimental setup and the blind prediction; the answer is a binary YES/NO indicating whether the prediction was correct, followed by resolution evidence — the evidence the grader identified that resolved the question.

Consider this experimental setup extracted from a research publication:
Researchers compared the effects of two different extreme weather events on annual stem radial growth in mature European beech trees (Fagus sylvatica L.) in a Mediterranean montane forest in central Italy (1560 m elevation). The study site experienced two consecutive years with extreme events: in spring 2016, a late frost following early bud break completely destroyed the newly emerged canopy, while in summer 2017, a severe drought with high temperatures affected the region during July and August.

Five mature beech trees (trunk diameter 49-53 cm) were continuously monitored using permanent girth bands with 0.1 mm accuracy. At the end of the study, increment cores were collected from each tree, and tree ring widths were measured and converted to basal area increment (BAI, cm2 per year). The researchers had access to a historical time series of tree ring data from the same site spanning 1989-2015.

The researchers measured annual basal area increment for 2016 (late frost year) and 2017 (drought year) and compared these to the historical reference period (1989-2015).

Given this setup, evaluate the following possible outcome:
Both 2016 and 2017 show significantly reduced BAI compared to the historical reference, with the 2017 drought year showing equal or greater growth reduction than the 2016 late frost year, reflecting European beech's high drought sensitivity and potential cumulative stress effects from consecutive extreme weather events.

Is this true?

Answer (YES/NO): NO